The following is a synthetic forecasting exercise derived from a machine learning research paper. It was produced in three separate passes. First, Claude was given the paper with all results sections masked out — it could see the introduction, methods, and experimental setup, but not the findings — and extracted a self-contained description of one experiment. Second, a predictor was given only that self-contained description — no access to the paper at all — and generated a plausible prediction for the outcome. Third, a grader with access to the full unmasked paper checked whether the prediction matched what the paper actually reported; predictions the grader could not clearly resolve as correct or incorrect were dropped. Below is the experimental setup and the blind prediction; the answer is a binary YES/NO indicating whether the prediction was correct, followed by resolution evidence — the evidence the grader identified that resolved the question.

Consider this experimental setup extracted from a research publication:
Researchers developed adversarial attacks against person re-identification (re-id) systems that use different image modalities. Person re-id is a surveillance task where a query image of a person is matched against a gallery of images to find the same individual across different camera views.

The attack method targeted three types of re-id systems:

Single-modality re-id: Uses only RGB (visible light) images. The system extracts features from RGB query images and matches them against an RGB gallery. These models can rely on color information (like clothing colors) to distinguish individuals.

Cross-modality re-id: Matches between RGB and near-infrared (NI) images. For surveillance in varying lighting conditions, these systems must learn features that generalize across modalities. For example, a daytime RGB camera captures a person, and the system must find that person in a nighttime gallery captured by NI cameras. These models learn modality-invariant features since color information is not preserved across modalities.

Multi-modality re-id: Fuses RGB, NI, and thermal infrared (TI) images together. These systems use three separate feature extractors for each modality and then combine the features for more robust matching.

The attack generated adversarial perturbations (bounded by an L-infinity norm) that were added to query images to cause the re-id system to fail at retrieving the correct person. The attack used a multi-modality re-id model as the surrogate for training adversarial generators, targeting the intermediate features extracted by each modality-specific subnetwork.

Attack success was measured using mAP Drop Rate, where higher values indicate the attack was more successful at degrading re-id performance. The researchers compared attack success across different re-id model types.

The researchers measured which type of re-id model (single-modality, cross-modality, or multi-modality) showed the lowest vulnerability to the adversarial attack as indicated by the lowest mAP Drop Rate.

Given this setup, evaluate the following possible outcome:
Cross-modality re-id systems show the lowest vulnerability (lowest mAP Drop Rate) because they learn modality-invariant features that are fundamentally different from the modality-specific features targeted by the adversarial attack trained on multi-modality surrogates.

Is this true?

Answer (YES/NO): YES